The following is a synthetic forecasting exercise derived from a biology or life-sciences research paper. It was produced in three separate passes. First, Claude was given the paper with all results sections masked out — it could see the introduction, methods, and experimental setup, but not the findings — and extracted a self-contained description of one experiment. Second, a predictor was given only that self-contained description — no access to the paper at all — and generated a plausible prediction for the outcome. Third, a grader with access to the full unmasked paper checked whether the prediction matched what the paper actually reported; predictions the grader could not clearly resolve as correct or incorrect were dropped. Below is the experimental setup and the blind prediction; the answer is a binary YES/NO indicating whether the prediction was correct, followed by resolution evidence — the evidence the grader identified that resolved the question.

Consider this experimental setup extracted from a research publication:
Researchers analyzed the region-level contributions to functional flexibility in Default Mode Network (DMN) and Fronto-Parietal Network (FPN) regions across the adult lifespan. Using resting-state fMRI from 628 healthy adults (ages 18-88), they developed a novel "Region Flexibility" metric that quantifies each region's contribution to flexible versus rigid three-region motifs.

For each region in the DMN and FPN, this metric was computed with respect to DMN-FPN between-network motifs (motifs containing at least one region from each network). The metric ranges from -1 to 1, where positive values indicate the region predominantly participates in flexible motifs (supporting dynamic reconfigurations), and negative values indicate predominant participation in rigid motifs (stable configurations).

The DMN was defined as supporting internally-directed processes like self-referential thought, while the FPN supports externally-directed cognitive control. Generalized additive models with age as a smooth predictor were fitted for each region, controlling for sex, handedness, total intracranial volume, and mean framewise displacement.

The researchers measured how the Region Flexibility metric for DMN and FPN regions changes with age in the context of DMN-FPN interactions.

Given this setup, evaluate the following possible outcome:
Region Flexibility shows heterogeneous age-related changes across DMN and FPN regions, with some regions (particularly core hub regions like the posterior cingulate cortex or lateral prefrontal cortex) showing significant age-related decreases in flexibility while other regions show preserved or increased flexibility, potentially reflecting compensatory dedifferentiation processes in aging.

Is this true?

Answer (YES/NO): YES